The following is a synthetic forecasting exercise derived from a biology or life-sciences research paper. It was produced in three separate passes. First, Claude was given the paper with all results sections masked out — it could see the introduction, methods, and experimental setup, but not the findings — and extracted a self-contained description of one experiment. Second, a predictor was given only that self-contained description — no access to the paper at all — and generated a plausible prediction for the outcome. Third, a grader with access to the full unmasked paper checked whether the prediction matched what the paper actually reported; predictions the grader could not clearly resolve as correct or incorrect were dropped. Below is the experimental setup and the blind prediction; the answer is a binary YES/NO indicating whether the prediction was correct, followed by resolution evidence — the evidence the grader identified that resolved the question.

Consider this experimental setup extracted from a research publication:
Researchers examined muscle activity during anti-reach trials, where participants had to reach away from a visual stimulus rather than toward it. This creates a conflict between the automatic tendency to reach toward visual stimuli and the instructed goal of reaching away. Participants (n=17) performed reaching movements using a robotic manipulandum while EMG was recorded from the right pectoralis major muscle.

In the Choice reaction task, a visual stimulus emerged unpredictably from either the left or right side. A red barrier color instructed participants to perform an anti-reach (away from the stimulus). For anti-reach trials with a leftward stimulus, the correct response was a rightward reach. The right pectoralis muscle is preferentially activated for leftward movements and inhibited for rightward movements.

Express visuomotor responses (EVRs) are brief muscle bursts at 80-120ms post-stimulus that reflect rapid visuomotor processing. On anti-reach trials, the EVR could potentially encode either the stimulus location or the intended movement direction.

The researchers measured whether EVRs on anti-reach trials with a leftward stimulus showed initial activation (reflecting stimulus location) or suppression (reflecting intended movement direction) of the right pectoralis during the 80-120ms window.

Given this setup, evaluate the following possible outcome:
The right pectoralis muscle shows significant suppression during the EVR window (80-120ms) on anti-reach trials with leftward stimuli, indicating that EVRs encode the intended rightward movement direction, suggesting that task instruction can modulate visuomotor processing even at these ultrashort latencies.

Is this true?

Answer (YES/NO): NO